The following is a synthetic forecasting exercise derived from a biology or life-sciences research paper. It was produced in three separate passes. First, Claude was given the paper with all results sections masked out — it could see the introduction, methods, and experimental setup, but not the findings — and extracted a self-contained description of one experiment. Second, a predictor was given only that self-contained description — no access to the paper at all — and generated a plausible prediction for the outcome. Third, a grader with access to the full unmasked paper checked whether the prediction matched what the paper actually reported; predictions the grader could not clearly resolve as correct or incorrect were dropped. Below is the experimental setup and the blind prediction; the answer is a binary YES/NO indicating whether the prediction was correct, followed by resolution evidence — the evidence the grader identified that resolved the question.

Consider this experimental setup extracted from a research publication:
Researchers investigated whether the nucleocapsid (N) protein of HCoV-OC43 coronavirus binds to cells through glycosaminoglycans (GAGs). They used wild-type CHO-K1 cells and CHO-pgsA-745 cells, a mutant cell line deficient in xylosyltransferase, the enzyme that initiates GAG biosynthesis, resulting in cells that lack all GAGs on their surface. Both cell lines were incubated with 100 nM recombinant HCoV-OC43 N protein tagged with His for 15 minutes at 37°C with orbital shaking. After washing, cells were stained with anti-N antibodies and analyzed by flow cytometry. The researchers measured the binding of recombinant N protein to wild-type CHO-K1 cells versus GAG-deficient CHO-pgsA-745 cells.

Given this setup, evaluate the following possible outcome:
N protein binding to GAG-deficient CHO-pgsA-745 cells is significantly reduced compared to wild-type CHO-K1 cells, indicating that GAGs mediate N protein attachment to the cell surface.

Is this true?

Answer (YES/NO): YES